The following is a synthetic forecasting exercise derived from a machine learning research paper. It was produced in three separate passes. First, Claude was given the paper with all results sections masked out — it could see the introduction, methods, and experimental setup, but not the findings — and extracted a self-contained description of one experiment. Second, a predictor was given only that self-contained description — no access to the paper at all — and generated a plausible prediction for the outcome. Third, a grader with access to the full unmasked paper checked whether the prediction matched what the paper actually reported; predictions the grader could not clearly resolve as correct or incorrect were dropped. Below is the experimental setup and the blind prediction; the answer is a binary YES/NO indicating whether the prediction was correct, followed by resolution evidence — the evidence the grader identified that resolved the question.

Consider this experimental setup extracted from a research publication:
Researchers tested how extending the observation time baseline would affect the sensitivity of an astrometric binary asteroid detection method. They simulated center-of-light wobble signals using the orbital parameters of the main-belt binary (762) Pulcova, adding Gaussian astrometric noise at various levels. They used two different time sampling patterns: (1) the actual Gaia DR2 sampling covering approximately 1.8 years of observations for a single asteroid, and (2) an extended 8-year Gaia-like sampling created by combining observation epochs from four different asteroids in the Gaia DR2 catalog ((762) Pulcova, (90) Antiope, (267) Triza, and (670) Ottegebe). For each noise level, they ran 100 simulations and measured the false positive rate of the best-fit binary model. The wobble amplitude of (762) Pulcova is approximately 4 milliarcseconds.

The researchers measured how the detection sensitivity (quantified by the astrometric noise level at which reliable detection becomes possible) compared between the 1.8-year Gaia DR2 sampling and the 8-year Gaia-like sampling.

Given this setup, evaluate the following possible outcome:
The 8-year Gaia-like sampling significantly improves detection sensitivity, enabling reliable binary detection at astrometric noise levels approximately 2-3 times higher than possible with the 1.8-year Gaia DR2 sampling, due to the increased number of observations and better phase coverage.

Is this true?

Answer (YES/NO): YES